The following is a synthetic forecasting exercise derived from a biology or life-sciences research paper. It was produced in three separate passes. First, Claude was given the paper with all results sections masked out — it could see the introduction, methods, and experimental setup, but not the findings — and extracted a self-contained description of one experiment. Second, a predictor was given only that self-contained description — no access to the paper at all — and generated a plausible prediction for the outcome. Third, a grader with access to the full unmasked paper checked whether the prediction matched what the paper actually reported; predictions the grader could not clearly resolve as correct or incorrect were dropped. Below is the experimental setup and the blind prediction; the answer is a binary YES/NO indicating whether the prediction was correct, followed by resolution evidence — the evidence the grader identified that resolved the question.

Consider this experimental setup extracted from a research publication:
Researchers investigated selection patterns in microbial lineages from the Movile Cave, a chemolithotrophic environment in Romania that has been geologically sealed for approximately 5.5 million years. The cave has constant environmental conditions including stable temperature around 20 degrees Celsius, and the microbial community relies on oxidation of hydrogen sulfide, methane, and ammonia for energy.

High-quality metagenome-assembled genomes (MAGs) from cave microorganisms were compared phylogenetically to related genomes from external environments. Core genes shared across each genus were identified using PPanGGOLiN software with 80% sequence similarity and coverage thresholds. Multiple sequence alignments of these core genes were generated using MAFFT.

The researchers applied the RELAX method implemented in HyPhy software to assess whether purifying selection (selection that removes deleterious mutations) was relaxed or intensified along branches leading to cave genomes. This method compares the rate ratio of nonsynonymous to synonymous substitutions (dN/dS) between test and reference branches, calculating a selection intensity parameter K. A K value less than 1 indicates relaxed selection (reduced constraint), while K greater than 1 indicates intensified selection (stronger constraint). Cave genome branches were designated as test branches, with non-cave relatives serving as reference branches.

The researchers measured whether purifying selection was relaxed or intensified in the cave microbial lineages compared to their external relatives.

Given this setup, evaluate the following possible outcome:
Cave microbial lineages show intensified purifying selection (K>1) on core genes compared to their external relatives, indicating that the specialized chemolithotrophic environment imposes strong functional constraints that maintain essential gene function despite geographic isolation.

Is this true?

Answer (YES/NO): NO